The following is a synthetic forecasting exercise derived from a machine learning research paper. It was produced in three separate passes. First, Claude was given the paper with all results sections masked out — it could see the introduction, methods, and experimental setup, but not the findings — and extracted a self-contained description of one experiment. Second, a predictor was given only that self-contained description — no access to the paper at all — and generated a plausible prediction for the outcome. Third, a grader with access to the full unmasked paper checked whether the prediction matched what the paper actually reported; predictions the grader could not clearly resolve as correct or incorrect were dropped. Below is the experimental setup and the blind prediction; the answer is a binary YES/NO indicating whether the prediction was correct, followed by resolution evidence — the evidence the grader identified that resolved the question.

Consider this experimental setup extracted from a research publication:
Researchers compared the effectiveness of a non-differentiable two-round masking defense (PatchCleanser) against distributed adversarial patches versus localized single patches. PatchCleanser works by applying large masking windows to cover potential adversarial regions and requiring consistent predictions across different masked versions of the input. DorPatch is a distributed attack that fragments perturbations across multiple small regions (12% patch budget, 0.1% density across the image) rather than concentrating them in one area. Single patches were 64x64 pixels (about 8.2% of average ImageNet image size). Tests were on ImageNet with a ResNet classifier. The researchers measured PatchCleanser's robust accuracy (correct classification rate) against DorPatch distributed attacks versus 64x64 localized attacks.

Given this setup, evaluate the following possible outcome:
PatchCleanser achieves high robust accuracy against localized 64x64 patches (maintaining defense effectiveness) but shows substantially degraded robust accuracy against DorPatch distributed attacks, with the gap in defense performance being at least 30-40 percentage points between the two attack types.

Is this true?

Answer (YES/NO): NO